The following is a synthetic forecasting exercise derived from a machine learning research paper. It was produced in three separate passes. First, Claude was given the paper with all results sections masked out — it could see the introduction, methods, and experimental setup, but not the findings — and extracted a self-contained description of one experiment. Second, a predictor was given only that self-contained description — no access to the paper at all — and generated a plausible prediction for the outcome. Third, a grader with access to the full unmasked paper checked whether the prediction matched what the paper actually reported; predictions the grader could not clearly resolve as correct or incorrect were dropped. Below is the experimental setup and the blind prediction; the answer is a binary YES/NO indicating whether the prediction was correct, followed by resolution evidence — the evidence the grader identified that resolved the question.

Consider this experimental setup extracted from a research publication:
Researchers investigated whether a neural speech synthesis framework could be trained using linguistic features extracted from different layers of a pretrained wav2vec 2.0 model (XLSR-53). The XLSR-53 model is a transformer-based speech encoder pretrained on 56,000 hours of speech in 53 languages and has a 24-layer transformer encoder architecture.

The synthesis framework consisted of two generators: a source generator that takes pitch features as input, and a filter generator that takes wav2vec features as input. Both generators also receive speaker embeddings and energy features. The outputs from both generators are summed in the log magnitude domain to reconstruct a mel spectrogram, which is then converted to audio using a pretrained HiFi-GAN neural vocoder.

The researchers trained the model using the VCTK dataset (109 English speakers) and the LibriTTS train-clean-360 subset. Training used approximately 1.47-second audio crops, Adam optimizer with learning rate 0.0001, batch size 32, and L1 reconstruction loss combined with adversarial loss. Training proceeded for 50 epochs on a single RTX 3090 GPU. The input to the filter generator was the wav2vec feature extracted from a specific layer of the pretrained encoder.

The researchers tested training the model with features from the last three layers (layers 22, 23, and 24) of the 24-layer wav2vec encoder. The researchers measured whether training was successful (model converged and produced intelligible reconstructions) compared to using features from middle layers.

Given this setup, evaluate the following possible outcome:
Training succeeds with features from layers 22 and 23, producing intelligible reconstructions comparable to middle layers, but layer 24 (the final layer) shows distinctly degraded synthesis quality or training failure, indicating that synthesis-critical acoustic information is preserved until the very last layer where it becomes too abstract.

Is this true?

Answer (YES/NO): NO